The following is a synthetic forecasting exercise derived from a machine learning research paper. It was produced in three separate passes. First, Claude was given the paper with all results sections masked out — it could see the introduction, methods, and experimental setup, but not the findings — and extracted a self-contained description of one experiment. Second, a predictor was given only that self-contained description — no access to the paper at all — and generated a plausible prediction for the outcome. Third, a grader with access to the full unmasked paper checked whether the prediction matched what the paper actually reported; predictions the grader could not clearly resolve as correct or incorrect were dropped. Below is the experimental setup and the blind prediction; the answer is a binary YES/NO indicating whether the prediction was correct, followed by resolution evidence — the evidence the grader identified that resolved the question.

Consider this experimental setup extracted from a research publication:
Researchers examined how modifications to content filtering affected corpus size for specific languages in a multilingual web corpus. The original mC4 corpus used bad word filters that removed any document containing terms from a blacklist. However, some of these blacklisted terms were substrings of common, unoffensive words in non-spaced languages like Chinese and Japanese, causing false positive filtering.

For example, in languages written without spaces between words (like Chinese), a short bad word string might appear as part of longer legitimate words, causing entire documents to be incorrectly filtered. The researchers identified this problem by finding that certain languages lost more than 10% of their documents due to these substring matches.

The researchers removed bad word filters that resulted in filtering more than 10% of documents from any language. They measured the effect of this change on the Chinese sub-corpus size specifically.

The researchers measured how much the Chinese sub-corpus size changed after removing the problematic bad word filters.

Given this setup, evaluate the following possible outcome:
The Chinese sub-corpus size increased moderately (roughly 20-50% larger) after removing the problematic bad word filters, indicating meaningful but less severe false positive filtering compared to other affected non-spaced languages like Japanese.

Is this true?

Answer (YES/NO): NO